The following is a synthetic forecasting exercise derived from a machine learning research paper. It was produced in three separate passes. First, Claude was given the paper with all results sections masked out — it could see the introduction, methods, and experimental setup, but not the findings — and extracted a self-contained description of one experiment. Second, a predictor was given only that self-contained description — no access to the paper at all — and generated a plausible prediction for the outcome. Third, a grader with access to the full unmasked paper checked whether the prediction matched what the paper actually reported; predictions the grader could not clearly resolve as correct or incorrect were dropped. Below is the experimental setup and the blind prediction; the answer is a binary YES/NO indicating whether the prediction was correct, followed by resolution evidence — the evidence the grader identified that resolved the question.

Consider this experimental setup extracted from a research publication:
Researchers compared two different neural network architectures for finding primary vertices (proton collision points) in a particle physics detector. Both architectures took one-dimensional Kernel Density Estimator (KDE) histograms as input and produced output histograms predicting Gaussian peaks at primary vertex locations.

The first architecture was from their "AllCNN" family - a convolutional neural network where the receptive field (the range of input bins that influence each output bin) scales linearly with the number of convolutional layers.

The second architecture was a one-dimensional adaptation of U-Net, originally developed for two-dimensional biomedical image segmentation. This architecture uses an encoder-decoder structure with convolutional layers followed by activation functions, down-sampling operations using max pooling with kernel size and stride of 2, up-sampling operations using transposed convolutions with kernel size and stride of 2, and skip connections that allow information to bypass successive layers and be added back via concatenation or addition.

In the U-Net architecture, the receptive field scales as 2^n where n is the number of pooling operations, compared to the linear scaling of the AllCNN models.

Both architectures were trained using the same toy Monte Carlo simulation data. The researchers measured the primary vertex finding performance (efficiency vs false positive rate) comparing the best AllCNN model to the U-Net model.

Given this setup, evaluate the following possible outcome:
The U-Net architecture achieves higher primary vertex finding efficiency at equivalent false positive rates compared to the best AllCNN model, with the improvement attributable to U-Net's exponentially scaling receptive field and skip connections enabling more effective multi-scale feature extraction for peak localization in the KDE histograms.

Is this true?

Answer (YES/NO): NO